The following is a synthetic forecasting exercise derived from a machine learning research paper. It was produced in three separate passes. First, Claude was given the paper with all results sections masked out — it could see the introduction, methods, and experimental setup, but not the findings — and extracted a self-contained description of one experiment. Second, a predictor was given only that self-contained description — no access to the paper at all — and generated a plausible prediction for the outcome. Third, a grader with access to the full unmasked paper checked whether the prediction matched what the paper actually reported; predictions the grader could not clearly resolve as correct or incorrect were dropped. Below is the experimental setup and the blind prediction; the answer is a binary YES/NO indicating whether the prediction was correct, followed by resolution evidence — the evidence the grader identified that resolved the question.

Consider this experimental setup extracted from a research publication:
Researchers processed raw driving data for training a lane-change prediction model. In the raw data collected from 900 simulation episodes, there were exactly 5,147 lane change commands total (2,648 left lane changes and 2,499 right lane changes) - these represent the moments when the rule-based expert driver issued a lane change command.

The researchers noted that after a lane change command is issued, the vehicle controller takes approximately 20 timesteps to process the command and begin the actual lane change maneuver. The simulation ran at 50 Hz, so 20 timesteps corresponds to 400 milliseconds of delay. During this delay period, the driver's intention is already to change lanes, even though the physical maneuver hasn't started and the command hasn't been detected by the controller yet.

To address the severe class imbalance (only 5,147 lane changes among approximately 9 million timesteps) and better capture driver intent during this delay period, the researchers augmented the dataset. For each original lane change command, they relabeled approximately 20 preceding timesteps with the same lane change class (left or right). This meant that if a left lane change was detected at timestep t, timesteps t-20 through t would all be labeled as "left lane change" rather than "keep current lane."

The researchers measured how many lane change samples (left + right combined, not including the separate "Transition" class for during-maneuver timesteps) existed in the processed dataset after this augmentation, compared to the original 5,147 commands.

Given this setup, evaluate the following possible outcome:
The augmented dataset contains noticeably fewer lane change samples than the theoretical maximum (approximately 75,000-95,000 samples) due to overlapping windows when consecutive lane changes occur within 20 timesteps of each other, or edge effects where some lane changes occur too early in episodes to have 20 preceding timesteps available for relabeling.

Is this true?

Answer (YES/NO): NO